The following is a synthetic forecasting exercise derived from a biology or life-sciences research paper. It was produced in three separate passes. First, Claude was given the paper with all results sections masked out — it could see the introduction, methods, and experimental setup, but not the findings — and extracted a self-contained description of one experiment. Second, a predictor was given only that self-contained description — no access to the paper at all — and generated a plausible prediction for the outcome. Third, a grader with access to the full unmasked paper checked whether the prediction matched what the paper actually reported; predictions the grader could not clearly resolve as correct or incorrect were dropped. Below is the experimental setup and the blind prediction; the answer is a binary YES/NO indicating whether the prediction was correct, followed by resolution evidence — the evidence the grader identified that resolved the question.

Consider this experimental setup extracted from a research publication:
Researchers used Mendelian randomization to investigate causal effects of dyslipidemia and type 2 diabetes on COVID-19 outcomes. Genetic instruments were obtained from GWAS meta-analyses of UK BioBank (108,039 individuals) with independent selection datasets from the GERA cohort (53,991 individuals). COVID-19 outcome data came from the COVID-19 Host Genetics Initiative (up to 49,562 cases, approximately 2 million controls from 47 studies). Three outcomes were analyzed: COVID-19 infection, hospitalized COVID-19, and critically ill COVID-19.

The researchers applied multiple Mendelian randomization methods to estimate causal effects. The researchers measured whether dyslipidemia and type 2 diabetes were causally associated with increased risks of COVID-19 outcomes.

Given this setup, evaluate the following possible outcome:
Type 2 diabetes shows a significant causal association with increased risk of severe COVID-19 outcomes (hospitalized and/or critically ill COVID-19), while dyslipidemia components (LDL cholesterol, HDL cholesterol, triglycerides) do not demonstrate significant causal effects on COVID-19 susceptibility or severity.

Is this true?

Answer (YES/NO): NO